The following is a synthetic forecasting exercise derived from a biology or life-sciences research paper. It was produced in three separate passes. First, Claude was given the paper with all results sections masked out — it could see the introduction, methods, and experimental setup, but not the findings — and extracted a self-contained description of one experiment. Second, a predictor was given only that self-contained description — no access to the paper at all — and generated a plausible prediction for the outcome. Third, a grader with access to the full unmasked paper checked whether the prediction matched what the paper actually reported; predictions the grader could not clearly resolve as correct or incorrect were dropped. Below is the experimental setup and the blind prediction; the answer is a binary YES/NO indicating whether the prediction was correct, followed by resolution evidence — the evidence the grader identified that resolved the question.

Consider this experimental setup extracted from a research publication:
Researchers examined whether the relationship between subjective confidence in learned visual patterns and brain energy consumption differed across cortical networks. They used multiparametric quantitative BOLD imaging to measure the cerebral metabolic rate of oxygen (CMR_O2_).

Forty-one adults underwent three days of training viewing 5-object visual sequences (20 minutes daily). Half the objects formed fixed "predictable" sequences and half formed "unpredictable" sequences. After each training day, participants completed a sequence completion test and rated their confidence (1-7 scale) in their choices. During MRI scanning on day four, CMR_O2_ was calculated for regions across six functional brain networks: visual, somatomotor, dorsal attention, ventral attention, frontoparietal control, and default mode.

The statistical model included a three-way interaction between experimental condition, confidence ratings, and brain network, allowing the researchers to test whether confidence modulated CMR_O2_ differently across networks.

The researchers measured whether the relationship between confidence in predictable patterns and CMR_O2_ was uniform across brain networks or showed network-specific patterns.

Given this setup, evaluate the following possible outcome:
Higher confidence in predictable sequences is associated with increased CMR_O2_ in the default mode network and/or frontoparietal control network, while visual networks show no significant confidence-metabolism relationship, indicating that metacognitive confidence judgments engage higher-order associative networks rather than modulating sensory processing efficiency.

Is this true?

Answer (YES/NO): NO